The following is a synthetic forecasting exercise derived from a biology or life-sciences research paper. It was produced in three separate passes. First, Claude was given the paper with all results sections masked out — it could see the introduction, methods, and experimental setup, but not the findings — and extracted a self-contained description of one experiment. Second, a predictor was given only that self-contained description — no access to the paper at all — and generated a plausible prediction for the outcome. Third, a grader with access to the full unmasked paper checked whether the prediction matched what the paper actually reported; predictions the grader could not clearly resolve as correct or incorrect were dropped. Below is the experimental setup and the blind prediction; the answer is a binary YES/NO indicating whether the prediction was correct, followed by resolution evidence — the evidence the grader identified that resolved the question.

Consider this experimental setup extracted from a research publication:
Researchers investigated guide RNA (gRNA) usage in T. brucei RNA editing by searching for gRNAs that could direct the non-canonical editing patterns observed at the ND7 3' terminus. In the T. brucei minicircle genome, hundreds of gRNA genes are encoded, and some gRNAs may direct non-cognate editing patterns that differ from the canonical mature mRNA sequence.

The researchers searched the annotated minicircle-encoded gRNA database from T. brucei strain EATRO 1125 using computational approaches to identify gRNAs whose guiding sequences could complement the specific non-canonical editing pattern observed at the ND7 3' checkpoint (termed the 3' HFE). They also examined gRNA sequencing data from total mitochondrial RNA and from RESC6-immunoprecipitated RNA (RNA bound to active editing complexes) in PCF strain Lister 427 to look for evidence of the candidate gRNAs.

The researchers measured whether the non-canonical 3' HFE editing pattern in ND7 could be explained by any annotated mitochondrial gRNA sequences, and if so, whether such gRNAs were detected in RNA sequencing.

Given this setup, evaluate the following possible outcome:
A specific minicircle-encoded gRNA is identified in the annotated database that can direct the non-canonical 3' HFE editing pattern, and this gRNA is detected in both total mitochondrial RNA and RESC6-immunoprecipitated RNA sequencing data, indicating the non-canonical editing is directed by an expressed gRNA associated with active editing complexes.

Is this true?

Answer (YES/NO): NO